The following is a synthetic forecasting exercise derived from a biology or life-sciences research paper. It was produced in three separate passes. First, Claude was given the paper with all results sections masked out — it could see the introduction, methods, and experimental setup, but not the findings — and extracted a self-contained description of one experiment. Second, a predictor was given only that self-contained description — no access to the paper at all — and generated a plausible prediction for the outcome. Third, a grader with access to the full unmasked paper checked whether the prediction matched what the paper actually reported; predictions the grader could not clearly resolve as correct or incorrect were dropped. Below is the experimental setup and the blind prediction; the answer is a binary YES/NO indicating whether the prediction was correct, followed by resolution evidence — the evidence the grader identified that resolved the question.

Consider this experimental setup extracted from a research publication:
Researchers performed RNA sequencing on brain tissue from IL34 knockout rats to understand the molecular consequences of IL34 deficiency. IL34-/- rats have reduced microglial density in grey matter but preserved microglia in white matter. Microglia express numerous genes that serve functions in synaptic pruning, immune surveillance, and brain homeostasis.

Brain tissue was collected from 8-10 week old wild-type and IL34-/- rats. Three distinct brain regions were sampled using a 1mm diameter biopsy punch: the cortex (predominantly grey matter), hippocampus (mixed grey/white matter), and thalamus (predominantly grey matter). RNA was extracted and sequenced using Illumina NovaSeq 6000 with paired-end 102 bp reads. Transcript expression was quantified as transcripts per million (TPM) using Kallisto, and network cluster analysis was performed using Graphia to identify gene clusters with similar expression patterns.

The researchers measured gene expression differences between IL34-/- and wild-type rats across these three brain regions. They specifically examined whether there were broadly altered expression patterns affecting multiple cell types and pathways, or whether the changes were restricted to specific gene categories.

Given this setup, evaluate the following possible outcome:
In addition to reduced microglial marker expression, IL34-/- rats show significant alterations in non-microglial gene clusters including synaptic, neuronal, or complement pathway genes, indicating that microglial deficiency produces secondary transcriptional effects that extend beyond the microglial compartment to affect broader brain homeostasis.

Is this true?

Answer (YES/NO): NO